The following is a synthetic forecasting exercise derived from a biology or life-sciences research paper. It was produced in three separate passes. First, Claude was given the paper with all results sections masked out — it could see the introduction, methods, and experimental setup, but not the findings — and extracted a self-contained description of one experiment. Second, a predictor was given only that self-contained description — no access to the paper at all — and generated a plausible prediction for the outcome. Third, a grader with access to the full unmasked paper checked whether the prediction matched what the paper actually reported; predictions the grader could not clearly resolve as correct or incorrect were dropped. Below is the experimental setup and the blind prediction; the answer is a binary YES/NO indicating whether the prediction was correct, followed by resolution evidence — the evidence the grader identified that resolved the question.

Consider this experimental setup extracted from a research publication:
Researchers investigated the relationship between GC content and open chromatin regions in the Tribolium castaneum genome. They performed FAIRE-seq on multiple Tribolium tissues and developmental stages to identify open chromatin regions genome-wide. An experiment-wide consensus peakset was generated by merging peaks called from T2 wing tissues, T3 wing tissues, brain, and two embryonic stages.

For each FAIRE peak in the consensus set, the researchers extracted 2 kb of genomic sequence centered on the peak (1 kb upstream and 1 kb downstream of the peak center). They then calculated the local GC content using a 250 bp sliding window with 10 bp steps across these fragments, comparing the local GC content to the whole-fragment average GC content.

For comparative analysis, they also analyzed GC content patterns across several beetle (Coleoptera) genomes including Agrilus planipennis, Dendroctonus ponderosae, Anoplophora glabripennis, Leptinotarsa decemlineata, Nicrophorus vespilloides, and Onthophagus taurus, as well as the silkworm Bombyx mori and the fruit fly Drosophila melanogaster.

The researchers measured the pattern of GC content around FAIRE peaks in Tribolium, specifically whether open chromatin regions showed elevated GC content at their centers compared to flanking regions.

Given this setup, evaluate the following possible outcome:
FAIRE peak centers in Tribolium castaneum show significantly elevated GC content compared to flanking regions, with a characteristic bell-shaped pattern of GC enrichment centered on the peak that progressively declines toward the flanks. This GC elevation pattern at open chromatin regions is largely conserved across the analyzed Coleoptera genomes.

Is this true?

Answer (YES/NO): NO